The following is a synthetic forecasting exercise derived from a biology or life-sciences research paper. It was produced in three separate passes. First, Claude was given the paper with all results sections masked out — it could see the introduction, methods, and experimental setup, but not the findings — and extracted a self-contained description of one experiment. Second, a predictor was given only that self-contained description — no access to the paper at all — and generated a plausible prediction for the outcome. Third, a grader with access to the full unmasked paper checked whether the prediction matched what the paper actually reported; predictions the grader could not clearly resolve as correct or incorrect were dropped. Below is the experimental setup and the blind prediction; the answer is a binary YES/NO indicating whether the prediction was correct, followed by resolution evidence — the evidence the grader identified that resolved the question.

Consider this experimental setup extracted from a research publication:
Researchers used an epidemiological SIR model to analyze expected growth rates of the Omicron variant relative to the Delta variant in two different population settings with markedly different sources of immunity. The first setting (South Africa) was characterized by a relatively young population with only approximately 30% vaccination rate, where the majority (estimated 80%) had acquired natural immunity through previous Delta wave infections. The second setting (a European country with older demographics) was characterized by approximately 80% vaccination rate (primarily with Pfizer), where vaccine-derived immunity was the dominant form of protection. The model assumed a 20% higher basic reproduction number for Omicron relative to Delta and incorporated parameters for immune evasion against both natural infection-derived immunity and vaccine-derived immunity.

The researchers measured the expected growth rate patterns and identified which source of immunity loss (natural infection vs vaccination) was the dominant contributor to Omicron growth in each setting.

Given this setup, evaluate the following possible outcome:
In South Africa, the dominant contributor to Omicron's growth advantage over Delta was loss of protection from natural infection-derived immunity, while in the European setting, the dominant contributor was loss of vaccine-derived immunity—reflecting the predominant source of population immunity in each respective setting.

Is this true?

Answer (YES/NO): YES